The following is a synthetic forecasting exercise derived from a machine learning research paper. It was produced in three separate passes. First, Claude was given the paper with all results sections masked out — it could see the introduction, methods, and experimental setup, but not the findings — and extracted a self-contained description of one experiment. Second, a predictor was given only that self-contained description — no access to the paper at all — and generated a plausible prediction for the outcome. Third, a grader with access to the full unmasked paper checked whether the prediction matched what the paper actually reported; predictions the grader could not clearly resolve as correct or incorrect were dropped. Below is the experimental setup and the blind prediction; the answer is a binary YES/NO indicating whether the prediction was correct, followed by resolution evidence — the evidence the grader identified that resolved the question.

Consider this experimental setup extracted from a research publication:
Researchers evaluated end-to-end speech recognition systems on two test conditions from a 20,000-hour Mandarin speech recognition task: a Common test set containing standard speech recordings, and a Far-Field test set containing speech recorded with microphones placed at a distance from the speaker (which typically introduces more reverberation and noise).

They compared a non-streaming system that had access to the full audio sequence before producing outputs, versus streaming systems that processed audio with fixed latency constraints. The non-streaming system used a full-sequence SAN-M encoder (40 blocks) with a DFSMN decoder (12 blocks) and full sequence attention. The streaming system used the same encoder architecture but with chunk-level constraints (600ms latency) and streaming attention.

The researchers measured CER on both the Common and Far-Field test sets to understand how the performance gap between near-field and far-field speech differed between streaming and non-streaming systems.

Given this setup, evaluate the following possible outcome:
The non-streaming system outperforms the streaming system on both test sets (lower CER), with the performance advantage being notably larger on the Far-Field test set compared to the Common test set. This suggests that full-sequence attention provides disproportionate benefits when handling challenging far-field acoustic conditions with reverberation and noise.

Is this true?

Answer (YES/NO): YES